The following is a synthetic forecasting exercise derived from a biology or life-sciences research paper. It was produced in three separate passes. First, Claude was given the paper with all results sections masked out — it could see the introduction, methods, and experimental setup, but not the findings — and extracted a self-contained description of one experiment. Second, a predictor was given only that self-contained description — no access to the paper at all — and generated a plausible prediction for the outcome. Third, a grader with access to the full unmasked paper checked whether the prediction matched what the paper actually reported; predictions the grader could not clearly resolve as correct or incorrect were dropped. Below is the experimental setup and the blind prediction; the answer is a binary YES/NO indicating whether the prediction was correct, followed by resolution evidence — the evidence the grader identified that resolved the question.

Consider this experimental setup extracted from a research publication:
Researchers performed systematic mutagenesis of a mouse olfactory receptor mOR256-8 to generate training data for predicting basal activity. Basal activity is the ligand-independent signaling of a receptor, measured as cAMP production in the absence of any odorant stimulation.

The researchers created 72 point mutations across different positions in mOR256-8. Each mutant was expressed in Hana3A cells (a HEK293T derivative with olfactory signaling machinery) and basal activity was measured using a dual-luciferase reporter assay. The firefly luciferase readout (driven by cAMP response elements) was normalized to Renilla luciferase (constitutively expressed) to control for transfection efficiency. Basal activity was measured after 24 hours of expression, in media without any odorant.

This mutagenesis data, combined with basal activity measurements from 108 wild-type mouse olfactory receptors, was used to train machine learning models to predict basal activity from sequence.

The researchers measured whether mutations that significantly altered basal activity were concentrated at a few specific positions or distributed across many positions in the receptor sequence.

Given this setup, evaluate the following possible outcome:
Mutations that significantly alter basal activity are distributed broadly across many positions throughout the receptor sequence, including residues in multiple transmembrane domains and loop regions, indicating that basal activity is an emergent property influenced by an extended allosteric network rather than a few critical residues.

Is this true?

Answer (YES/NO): NO